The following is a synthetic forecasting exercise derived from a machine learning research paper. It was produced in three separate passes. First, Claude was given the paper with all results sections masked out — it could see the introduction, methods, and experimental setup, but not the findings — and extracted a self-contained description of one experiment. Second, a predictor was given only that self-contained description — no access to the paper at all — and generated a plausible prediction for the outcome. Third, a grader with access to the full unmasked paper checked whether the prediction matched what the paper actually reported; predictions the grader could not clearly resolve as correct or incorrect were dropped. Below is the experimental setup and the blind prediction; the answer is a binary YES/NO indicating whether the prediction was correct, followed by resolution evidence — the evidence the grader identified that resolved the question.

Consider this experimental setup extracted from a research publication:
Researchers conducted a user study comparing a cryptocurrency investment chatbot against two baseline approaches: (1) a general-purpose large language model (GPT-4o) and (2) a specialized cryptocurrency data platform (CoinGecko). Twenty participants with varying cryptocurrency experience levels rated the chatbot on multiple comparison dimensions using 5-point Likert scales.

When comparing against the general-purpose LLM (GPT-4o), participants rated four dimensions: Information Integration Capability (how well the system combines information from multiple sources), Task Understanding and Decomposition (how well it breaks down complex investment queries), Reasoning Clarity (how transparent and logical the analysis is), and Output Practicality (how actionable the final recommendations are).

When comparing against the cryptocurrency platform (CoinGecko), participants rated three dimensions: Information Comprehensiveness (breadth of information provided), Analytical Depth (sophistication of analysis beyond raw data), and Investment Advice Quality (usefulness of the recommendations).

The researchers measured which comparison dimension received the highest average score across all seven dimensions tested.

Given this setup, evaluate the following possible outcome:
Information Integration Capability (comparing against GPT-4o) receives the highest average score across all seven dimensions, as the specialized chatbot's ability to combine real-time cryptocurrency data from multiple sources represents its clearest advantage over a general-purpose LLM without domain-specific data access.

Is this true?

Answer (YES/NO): YES